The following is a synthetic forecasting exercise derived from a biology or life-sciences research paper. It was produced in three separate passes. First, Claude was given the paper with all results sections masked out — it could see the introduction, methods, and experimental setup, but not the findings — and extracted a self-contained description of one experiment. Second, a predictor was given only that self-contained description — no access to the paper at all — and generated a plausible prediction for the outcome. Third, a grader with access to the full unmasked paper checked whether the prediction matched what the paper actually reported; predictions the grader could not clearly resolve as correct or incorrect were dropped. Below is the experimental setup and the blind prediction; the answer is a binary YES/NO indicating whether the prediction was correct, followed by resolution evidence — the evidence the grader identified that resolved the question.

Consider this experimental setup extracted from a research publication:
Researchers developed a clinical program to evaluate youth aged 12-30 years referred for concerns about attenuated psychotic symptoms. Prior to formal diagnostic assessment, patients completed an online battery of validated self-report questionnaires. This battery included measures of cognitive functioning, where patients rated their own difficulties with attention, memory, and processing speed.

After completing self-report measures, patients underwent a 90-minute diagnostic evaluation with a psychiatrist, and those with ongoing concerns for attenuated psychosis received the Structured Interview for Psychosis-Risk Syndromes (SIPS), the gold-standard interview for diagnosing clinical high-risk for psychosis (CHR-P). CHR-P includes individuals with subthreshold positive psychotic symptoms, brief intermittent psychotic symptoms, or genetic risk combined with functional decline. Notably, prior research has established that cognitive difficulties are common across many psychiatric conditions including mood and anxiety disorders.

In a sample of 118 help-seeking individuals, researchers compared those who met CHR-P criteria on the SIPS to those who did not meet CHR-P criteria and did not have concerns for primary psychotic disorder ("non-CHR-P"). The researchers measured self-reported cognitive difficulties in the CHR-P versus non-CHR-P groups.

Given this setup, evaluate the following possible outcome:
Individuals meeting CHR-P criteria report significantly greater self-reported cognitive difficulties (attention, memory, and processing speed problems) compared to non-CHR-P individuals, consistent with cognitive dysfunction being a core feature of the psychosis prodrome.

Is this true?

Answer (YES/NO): YES